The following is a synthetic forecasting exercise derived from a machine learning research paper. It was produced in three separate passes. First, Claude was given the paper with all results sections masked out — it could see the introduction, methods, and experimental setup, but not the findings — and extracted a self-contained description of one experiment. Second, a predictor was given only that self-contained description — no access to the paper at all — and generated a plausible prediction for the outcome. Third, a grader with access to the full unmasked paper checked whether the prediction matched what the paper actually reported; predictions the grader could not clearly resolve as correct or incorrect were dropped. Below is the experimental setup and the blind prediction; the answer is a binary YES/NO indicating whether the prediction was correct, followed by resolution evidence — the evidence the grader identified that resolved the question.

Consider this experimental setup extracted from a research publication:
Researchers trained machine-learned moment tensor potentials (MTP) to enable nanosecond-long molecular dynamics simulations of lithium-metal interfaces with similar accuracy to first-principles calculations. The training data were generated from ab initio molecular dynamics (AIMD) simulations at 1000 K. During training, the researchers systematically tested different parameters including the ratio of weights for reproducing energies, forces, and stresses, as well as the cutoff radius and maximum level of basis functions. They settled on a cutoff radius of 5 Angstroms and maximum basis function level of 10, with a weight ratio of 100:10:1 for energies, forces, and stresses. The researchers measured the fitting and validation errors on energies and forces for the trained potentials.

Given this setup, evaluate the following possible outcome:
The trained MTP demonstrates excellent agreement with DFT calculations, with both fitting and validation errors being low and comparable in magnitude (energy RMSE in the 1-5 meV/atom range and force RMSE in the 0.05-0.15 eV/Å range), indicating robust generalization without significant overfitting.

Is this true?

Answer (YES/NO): NO